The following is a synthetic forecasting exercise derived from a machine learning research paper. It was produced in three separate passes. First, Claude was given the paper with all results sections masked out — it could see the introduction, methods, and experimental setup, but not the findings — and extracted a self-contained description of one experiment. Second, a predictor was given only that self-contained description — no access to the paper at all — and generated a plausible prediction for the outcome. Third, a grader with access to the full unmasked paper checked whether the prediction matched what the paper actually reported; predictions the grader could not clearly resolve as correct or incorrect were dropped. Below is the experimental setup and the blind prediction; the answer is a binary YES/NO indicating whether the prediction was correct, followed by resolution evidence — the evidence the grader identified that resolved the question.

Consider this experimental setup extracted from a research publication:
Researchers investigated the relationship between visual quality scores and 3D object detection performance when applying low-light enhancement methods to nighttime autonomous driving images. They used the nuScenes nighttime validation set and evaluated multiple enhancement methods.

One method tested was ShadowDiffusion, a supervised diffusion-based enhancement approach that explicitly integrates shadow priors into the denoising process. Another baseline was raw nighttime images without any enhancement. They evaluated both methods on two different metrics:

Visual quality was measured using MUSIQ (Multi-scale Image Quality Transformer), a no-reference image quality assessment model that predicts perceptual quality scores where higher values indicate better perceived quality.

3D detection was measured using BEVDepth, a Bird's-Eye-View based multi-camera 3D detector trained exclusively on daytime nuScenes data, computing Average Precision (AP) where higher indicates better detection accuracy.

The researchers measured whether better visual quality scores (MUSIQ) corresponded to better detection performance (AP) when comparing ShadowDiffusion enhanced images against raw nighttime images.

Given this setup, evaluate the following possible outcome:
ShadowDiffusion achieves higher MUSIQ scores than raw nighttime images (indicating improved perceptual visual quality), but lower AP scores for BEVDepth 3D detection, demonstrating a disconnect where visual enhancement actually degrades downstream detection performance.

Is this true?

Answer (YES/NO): YES